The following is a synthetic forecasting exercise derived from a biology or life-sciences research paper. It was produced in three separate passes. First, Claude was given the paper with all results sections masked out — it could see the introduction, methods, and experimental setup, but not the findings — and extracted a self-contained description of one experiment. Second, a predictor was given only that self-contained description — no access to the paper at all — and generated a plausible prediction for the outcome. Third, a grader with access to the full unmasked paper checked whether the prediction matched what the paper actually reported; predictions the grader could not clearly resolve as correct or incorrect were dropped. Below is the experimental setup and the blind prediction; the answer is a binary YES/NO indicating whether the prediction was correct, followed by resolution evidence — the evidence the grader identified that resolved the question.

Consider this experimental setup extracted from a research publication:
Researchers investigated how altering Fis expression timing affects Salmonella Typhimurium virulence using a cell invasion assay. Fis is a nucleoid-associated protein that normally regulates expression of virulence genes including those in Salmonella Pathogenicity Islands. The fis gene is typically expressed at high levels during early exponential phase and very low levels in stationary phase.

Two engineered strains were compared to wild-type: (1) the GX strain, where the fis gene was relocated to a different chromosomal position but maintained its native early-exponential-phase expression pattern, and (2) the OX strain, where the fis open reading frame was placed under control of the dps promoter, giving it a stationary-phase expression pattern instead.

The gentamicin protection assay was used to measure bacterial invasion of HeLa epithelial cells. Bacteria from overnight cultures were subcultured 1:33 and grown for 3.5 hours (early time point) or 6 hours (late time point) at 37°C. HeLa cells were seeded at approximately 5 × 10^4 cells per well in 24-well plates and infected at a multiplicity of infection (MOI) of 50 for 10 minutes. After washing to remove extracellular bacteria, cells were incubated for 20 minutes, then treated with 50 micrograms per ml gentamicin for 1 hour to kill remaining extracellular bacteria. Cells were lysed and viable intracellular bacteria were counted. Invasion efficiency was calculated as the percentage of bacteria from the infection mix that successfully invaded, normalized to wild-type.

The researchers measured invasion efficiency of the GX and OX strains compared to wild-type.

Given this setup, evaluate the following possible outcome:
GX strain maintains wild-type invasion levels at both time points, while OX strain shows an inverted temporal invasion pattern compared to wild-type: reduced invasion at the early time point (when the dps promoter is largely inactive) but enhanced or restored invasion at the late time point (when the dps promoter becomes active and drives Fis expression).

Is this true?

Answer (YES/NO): NO